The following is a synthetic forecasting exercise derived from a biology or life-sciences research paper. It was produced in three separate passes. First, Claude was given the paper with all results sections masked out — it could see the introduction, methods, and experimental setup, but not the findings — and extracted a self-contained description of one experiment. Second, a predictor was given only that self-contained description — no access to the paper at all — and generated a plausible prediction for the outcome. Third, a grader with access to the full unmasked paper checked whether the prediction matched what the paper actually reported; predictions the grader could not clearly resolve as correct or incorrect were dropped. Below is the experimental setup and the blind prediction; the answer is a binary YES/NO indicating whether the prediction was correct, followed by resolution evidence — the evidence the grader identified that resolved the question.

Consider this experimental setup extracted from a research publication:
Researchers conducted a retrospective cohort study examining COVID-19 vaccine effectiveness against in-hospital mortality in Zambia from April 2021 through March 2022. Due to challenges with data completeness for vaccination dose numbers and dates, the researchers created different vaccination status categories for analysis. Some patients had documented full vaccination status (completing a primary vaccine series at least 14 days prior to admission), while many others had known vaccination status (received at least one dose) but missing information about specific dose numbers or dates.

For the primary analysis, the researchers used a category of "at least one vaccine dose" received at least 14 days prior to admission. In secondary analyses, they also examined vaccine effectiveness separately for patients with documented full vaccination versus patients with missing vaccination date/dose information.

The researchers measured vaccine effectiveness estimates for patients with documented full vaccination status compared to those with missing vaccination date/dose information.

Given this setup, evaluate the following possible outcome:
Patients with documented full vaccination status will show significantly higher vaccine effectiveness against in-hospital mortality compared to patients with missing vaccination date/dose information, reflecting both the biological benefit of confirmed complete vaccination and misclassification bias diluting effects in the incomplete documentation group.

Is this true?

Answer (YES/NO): NO